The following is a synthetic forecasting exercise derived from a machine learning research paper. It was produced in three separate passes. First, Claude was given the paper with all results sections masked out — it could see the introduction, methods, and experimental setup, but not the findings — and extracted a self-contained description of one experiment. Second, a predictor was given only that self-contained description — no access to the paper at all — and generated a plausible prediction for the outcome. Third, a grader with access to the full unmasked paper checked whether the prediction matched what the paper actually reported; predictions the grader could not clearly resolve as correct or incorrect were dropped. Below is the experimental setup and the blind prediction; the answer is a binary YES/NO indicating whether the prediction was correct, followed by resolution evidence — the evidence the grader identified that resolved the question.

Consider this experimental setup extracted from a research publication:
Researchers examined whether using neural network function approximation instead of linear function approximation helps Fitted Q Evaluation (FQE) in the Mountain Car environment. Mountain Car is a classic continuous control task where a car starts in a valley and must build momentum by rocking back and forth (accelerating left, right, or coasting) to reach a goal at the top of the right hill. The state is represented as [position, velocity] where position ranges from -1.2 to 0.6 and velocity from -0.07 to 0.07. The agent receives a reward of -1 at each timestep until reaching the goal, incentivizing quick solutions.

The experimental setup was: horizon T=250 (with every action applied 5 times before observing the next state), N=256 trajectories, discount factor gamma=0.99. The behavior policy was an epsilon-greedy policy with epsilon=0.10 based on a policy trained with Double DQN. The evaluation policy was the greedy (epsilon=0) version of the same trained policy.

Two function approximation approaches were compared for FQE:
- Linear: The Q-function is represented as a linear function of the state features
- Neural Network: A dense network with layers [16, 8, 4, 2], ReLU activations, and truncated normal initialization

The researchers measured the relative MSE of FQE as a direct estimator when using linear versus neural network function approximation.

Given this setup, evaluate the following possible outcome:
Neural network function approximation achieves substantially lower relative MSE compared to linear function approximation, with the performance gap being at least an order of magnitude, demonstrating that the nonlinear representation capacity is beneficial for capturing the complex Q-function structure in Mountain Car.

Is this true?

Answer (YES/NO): YES